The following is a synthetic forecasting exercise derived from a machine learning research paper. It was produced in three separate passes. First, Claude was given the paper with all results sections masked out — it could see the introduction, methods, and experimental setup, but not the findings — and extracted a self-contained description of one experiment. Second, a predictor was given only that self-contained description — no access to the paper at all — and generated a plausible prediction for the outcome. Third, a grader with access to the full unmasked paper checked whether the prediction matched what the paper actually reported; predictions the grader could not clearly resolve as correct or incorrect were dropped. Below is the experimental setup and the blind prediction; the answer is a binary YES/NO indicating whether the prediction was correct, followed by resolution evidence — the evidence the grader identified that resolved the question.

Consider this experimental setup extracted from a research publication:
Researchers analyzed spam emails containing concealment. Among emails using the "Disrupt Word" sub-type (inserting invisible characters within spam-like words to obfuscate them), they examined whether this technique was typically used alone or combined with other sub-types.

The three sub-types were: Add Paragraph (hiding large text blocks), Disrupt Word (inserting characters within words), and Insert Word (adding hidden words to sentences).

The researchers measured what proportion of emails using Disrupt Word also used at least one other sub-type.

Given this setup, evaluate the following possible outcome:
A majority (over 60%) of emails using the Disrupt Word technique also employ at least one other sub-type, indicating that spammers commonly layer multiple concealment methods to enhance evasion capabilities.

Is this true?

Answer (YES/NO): NO